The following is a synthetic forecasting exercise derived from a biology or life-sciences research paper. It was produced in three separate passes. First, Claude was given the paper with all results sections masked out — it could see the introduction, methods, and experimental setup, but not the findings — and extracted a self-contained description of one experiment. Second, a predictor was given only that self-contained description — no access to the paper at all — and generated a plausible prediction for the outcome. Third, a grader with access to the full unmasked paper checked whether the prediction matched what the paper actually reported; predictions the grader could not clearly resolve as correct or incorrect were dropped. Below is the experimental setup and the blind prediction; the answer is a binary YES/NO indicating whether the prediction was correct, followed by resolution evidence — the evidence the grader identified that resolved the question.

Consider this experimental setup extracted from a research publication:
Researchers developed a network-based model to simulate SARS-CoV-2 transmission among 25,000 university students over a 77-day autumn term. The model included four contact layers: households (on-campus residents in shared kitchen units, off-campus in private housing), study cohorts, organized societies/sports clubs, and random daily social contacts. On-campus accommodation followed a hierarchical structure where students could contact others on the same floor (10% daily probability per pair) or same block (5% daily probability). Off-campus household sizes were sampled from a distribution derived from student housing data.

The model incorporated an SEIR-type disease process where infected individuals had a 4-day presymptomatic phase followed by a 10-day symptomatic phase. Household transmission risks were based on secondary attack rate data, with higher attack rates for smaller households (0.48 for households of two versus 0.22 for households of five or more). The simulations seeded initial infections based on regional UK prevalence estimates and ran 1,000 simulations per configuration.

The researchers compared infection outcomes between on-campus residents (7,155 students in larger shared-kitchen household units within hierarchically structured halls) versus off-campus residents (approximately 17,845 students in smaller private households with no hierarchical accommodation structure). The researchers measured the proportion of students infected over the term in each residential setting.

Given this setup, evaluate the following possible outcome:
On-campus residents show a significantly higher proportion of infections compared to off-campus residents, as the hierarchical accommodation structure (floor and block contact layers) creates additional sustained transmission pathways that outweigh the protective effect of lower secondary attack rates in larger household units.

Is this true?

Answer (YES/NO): NO